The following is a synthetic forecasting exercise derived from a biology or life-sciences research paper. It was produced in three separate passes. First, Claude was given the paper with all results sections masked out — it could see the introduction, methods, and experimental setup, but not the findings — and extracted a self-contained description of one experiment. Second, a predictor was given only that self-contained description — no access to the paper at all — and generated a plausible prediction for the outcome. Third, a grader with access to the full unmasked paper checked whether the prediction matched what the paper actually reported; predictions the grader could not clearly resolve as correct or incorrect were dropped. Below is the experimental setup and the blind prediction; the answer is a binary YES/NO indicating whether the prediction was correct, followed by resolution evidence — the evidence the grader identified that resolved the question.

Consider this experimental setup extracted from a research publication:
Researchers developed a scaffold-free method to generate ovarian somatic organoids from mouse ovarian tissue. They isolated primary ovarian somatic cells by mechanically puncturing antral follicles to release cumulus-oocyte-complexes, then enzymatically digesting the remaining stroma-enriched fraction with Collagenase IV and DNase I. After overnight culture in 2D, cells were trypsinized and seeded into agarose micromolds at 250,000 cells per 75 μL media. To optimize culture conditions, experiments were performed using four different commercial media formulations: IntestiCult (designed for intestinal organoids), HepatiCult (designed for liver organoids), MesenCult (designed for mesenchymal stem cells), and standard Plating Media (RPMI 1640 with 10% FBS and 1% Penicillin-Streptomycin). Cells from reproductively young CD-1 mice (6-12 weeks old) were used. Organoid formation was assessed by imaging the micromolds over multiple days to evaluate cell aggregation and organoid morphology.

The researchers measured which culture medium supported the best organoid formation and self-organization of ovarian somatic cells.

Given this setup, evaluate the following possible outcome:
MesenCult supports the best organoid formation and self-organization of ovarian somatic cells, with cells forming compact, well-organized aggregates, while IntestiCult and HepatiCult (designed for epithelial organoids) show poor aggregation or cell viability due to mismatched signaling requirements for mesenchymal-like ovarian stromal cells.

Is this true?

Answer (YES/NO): NO